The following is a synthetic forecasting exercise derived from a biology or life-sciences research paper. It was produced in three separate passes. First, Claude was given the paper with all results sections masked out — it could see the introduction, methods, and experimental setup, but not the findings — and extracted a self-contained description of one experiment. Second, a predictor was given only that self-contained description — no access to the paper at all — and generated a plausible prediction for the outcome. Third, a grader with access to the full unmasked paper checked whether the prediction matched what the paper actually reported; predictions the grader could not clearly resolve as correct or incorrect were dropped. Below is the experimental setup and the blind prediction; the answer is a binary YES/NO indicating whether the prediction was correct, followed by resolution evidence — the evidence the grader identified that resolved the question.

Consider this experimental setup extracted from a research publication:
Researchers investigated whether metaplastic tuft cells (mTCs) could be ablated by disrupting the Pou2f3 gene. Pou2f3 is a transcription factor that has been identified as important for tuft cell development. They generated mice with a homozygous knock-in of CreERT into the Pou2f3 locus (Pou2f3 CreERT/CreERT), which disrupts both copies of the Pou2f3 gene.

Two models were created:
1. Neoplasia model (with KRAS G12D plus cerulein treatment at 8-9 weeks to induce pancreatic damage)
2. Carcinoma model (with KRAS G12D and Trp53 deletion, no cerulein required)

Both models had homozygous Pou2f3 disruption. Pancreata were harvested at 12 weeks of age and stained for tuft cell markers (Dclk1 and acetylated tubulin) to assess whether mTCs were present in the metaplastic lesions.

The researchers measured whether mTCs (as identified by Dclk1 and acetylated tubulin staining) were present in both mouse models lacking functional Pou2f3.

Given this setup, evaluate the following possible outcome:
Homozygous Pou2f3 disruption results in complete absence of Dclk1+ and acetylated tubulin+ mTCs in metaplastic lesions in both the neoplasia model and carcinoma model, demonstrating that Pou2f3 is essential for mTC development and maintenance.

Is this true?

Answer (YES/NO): YES